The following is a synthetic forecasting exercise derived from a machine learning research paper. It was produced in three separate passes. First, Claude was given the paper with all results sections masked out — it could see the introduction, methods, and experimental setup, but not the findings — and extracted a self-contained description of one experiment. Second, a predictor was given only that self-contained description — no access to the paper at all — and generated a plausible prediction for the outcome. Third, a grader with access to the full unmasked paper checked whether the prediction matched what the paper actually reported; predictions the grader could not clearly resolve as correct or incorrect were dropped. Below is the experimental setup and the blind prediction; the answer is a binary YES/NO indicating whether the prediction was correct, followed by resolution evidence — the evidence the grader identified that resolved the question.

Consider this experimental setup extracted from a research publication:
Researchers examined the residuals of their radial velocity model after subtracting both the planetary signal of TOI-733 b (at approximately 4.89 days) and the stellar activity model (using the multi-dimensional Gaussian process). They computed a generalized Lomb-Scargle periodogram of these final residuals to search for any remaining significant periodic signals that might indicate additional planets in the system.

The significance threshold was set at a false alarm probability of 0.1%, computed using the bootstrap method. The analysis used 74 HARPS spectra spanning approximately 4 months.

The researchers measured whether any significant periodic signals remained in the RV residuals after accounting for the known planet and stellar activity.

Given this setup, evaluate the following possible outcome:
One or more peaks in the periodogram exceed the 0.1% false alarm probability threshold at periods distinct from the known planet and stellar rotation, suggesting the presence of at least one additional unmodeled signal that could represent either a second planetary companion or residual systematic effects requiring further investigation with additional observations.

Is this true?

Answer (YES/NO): NO